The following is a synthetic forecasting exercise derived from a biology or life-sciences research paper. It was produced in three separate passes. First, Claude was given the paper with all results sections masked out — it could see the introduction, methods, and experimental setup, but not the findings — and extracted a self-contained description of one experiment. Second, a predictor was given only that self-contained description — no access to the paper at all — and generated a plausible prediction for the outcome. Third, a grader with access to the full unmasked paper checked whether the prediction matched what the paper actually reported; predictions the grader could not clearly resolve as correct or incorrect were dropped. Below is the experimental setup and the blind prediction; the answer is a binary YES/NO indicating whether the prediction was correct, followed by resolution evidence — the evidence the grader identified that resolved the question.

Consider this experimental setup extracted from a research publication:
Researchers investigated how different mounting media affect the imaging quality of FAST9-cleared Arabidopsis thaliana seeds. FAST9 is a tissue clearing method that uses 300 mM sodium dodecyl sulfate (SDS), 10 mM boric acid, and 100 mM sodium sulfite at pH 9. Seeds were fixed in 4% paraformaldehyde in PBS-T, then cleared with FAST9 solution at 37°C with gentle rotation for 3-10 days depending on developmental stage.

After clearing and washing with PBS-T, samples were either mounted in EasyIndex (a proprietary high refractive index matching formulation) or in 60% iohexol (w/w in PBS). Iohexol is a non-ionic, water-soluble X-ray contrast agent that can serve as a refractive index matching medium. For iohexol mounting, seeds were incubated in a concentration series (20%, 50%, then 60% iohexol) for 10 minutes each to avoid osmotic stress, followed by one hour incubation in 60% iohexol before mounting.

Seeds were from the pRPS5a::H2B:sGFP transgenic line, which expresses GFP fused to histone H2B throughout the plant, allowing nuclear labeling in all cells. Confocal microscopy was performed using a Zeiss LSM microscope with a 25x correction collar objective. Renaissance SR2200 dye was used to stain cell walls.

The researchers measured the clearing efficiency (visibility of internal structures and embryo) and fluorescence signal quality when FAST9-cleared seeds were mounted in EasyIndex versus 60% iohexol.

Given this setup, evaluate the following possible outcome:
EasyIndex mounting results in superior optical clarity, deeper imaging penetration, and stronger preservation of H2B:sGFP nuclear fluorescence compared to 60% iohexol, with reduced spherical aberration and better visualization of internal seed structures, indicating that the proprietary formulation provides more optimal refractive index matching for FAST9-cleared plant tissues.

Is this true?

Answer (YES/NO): NO